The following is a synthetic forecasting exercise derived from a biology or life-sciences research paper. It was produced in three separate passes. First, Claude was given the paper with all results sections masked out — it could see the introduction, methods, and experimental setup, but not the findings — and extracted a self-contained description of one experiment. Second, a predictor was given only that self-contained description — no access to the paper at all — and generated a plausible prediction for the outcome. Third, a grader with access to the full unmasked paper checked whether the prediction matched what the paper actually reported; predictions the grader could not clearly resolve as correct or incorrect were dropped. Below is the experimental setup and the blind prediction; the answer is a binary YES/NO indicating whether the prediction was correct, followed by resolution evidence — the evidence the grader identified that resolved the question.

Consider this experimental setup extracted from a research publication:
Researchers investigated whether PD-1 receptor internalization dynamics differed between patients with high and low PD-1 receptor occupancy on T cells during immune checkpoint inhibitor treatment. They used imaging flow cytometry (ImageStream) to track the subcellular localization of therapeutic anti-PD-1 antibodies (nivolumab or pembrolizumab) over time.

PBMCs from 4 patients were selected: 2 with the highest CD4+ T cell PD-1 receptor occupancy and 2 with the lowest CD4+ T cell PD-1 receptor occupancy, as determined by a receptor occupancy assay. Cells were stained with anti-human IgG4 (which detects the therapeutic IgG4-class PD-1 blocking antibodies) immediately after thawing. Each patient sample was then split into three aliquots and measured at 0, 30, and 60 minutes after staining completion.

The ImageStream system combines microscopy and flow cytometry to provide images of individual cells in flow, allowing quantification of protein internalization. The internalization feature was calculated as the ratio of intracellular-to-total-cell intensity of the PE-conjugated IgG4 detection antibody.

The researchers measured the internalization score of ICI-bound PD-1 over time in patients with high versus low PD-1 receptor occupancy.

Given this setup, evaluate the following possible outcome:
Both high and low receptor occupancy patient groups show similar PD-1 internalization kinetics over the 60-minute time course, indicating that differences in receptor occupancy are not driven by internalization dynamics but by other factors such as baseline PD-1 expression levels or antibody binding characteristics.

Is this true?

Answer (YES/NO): YES